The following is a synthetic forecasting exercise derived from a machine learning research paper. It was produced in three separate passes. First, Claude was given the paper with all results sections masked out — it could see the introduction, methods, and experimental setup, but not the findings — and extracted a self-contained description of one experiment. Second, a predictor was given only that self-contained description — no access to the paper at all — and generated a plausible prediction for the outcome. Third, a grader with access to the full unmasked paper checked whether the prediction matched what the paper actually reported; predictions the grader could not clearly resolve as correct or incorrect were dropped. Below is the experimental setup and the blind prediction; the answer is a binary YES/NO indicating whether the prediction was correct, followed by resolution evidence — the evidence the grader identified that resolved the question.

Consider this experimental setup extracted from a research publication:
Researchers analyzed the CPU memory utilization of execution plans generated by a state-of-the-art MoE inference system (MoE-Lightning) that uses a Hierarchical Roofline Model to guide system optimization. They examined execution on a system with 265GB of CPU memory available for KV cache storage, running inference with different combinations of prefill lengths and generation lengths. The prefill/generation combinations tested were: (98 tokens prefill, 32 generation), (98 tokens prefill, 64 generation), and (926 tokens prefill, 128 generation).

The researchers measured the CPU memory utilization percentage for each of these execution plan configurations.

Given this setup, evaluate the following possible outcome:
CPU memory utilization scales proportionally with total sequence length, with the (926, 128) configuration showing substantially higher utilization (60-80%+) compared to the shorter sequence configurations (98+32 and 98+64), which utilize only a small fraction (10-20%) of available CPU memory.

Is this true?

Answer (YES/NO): NO